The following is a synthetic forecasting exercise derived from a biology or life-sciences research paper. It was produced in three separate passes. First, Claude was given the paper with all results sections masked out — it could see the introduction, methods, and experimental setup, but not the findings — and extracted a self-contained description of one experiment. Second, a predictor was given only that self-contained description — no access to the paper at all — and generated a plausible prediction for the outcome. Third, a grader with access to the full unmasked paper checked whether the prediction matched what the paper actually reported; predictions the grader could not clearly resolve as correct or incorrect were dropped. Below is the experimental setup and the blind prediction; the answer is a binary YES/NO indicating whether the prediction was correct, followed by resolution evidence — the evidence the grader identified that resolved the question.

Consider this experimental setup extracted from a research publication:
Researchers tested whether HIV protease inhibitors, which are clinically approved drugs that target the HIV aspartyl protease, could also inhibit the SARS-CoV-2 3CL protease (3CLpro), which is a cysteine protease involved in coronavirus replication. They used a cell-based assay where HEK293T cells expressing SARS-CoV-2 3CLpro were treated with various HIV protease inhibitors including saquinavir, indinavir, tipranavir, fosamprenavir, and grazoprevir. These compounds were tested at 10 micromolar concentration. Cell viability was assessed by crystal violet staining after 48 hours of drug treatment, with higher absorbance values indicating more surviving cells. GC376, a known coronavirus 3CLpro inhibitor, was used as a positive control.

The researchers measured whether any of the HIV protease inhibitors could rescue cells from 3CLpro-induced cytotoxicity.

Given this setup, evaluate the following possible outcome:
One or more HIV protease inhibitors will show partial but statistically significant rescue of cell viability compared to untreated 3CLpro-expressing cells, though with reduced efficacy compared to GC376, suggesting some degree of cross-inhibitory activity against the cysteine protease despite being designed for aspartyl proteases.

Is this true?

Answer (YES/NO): NO